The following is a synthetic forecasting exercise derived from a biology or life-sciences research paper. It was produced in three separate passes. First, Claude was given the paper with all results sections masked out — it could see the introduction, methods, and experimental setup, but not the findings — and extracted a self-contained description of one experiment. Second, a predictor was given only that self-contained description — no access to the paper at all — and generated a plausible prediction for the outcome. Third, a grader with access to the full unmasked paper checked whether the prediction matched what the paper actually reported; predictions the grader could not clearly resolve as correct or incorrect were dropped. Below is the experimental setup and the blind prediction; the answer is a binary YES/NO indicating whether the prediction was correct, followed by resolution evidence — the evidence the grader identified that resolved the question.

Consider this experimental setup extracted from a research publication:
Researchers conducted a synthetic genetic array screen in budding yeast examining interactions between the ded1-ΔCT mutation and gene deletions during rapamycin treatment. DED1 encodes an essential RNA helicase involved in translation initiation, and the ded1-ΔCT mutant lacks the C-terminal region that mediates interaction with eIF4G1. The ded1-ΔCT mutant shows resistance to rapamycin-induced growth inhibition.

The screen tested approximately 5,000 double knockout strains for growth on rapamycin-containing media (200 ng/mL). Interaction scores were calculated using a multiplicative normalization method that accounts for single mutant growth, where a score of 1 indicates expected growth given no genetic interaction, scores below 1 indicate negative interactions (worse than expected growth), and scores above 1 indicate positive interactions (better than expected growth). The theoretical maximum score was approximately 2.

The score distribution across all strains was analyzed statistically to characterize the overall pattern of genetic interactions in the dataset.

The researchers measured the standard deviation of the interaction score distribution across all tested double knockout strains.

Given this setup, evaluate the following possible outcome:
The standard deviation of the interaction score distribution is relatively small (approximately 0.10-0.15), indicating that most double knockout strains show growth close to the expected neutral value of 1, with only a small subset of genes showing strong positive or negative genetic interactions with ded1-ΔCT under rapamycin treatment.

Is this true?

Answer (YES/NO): NO